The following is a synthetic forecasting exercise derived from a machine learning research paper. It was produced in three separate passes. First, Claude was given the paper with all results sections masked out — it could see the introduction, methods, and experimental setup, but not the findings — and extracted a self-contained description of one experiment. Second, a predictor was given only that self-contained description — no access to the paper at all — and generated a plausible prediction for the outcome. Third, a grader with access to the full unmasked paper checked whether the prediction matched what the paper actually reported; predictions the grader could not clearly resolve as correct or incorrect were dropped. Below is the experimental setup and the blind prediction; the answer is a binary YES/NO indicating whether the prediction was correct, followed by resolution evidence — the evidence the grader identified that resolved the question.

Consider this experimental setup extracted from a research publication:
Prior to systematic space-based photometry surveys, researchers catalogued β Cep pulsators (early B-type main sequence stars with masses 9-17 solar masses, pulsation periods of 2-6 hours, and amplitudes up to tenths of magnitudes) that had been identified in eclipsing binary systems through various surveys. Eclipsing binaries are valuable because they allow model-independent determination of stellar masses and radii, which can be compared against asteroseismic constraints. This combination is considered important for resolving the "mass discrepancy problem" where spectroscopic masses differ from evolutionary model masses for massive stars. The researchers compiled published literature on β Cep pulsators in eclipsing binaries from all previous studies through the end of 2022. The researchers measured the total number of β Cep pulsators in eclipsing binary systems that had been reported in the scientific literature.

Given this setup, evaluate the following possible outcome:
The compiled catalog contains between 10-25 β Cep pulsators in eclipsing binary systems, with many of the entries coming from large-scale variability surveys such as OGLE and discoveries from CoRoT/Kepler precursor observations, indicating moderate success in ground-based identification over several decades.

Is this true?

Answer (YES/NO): NO